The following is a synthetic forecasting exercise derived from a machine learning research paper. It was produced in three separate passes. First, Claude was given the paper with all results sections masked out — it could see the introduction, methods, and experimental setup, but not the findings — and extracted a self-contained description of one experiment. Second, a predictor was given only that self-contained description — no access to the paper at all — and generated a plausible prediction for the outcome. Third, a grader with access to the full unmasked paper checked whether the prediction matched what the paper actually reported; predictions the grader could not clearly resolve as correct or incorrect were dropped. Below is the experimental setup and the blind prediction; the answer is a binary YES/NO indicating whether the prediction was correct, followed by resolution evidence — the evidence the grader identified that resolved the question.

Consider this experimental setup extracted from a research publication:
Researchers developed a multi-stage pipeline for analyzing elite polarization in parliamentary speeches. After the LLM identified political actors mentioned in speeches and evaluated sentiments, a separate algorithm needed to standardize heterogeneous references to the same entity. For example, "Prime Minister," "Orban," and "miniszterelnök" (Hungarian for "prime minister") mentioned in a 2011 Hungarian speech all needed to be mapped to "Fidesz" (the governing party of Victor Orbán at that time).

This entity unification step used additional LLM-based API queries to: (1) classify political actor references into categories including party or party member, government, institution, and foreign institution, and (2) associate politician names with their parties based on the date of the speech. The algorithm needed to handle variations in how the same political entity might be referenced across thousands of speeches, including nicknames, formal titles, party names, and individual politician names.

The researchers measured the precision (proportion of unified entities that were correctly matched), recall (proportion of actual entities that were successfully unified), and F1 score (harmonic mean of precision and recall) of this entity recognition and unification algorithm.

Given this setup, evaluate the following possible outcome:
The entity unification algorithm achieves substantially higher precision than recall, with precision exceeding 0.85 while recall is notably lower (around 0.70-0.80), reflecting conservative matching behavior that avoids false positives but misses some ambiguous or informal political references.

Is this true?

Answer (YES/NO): NO